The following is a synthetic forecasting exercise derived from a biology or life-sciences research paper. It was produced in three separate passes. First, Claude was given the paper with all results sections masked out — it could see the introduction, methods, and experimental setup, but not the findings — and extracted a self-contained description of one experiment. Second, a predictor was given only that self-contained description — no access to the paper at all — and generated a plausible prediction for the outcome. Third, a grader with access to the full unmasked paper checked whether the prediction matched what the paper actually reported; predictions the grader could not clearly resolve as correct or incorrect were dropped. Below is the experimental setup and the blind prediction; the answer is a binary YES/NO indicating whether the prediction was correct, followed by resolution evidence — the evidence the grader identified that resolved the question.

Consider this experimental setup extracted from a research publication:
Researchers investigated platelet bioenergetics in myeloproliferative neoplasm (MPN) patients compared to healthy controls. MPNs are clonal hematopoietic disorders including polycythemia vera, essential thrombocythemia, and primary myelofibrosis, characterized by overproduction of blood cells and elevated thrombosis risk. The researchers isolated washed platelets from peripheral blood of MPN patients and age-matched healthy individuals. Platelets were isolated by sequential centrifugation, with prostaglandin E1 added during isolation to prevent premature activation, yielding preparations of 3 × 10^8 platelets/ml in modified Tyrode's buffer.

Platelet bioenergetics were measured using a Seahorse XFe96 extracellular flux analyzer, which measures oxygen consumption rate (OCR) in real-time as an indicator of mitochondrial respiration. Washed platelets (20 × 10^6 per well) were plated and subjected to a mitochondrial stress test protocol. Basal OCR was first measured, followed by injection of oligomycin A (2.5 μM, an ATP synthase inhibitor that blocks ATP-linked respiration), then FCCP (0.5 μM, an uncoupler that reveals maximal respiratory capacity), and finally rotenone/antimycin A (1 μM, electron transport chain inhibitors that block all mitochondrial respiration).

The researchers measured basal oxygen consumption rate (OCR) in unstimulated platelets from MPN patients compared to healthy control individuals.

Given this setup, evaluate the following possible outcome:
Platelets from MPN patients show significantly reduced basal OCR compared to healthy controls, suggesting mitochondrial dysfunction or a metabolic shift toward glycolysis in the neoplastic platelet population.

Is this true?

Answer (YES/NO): NO